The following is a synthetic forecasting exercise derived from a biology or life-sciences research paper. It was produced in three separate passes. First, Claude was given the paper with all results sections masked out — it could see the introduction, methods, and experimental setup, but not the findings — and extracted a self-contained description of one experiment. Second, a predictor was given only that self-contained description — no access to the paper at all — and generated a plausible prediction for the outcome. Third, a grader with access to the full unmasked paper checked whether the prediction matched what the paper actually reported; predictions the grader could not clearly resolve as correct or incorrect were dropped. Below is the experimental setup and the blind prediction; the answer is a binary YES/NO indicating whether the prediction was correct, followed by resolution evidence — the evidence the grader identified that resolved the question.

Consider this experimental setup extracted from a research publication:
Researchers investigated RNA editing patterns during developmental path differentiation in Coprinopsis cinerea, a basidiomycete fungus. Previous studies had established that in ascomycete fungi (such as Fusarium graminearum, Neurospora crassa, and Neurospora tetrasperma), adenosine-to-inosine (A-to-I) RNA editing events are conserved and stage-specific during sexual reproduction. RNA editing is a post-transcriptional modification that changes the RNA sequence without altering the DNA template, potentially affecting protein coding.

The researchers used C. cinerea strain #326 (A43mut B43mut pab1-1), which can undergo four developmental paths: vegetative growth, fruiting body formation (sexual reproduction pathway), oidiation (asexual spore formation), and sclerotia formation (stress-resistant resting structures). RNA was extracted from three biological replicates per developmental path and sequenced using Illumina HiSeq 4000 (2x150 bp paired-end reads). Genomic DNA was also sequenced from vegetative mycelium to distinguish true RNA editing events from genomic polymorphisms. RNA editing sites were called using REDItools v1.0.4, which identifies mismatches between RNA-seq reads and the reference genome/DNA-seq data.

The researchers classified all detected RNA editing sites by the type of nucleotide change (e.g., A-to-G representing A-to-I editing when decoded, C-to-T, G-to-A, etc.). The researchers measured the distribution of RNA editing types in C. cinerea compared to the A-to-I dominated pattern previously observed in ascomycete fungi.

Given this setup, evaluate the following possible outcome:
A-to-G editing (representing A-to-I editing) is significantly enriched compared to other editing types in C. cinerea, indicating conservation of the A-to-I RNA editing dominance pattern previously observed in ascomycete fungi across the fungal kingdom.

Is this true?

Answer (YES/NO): NO